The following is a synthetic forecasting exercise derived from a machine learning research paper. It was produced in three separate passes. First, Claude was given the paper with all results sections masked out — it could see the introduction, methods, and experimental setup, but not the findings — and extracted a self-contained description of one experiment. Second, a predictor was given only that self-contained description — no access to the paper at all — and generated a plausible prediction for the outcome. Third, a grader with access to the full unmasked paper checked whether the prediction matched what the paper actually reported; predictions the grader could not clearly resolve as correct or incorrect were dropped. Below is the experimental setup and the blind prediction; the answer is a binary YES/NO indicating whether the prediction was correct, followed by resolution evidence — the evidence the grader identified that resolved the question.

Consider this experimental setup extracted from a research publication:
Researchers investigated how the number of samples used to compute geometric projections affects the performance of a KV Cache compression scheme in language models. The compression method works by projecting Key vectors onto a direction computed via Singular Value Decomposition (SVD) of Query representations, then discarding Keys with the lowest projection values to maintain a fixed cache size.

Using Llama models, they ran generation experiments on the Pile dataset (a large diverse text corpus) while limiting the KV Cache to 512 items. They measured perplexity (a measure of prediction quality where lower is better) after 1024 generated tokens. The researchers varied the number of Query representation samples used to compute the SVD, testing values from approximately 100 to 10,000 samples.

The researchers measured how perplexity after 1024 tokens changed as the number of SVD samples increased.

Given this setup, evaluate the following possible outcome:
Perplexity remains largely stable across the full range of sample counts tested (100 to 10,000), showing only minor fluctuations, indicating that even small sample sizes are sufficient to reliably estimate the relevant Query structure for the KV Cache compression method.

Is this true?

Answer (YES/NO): NO